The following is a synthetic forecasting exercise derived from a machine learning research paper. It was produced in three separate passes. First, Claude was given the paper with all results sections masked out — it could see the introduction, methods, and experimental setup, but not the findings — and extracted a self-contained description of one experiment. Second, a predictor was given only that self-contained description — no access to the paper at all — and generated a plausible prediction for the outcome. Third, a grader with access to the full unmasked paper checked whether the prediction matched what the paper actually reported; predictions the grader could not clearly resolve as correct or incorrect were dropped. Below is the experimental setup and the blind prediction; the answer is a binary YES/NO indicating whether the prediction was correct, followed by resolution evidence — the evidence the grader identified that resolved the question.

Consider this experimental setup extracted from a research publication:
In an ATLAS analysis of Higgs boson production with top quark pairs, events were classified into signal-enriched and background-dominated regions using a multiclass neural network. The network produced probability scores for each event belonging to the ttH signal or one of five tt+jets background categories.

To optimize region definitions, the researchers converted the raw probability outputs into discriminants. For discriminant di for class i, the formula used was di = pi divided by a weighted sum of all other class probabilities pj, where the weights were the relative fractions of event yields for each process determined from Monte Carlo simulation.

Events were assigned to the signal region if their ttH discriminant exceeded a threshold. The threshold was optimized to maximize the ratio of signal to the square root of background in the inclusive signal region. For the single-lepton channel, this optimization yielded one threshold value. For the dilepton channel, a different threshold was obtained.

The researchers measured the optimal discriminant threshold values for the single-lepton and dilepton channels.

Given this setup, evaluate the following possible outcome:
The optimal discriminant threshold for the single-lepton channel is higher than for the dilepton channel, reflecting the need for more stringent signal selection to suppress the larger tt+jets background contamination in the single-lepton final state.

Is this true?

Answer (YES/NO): NO